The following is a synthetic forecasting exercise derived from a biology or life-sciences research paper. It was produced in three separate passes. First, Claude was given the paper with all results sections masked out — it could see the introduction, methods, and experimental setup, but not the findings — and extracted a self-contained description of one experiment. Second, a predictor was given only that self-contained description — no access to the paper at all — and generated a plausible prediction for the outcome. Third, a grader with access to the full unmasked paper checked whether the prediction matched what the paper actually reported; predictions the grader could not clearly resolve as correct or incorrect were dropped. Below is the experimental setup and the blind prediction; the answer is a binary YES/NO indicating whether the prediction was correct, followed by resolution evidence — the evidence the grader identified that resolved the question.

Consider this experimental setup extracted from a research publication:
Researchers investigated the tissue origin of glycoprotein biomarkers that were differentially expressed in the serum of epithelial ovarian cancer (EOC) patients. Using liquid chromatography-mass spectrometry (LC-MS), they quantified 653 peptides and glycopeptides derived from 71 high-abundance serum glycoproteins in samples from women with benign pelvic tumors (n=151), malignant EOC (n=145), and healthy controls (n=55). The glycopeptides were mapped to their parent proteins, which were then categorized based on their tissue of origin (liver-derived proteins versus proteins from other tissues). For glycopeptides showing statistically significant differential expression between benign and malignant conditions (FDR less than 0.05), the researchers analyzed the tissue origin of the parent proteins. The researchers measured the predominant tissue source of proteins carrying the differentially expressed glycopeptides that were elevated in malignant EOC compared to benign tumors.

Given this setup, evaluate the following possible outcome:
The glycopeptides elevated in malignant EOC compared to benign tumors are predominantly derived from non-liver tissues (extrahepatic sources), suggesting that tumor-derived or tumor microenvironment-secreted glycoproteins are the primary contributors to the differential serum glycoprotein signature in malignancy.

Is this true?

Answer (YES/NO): NO